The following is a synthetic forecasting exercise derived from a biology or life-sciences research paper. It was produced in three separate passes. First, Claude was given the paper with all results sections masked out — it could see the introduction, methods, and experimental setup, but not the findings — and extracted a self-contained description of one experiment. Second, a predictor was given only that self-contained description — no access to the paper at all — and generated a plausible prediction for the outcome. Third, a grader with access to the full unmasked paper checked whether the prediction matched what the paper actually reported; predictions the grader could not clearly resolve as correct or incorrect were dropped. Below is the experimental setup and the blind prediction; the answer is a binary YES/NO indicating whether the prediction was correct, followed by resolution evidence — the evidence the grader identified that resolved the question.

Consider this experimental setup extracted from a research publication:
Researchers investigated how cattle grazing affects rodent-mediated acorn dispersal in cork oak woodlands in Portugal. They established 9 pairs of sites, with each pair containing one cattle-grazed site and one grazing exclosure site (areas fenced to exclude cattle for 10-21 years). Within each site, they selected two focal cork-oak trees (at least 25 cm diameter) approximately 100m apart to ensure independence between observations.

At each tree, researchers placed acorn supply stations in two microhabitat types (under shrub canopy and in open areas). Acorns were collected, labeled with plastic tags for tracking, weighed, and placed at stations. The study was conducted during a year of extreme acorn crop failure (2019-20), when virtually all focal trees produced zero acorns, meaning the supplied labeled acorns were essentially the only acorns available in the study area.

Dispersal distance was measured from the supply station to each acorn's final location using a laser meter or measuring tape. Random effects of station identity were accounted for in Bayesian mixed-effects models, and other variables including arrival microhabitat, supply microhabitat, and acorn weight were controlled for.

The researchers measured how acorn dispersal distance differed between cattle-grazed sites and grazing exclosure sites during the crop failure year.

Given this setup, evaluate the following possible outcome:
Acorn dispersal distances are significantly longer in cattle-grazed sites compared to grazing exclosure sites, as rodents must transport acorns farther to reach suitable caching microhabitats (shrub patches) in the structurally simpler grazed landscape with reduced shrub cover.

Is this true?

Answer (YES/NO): NO